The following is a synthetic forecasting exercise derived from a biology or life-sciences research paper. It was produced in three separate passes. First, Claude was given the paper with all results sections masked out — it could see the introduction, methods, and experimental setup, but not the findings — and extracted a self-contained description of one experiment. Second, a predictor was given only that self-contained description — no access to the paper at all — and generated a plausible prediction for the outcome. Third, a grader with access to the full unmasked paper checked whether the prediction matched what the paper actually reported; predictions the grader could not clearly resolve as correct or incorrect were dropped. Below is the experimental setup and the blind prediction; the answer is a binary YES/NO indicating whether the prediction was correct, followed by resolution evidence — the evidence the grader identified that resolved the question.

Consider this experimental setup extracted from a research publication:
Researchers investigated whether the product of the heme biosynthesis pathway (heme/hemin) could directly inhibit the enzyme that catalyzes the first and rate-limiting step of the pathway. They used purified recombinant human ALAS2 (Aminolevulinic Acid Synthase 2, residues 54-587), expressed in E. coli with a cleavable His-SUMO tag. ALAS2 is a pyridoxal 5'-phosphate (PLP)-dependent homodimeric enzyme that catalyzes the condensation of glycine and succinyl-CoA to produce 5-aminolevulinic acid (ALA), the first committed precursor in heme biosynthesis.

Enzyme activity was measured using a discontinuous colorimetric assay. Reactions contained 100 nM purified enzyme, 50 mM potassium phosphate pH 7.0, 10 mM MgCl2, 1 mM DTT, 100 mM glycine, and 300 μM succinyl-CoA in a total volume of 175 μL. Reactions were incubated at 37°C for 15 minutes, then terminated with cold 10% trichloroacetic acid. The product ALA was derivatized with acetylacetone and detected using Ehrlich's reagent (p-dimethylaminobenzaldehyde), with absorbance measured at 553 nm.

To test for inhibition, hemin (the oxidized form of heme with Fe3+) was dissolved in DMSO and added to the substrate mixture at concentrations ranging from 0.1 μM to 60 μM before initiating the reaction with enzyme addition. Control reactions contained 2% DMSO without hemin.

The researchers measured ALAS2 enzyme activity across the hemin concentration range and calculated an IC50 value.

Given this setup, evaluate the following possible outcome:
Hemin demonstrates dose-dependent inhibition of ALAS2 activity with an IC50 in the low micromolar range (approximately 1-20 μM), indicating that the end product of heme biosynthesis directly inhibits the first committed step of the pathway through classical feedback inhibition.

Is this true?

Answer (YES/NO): YES